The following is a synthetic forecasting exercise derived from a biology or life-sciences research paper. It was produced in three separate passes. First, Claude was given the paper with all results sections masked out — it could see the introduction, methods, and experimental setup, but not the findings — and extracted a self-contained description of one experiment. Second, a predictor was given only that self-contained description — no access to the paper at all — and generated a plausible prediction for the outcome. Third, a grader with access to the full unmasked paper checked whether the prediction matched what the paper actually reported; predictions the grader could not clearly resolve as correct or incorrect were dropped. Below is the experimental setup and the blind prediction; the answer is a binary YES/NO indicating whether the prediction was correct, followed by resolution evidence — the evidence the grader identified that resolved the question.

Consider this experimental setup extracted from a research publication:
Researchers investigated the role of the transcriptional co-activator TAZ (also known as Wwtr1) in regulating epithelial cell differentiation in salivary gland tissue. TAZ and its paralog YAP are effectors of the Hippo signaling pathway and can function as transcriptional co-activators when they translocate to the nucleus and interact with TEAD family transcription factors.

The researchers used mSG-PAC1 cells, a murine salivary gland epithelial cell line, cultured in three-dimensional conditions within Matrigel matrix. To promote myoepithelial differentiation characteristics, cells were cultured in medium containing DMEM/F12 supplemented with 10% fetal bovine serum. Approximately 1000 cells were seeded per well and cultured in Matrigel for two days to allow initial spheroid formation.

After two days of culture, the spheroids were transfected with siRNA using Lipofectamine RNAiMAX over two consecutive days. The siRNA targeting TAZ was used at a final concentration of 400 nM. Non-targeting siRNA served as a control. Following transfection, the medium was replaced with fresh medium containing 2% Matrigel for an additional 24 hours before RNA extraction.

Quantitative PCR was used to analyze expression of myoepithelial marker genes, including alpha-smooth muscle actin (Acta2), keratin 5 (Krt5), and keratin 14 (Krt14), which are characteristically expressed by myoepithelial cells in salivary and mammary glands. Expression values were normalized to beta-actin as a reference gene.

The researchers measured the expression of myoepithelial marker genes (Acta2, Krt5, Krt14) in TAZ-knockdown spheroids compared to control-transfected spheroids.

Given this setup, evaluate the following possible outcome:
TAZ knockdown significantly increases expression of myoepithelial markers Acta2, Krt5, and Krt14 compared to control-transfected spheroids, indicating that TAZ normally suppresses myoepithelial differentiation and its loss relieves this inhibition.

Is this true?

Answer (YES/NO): NO